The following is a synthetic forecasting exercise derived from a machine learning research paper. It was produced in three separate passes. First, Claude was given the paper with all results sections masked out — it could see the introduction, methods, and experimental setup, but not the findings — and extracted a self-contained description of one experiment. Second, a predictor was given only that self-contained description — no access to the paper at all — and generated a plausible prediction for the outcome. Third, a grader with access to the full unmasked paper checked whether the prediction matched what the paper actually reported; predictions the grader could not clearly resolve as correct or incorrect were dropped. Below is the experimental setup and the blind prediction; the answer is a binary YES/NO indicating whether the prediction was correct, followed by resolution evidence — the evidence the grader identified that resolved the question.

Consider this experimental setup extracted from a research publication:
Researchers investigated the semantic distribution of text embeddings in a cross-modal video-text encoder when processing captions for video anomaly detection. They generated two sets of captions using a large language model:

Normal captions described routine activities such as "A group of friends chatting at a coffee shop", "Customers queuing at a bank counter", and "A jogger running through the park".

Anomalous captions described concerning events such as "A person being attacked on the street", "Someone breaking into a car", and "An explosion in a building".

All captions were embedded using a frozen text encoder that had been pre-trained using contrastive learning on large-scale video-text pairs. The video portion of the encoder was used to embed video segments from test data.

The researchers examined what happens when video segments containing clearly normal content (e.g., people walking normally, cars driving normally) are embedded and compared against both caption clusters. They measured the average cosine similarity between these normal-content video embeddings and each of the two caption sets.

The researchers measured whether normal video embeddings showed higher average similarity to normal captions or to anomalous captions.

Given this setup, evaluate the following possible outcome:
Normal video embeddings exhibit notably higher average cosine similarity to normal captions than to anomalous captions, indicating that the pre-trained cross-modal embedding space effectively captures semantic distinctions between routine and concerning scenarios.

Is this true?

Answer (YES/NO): NO